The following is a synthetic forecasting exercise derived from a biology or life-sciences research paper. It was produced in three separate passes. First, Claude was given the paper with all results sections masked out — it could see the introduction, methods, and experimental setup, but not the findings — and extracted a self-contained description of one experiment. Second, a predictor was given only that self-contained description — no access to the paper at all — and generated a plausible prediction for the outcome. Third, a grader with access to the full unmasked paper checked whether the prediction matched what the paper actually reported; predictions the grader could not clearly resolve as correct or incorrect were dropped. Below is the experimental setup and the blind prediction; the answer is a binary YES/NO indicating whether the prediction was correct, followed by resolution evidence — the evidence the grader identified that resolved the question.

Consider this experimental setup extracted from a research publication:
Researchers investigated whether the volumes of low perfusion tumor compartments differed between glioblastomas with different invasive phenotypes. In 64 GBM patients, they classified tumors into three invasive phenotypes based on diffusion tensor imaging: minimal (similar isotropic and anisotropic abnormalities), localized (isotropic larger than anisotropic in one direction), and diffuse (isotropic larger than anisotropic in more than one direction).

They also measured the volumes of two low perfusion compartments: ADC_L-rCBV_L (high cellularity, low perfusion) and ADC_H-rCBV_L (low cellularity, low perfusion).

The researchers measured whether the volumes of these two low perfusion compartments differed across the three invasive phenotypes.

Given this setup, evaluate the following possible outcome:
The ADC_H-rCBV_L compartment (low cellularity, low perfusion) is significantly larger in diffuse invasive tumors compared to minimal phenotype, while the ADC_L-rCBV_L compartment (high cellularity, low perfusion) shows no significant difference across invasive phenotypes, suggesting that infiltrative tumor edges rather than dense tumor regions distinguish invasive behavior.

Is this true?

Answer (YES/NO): NO